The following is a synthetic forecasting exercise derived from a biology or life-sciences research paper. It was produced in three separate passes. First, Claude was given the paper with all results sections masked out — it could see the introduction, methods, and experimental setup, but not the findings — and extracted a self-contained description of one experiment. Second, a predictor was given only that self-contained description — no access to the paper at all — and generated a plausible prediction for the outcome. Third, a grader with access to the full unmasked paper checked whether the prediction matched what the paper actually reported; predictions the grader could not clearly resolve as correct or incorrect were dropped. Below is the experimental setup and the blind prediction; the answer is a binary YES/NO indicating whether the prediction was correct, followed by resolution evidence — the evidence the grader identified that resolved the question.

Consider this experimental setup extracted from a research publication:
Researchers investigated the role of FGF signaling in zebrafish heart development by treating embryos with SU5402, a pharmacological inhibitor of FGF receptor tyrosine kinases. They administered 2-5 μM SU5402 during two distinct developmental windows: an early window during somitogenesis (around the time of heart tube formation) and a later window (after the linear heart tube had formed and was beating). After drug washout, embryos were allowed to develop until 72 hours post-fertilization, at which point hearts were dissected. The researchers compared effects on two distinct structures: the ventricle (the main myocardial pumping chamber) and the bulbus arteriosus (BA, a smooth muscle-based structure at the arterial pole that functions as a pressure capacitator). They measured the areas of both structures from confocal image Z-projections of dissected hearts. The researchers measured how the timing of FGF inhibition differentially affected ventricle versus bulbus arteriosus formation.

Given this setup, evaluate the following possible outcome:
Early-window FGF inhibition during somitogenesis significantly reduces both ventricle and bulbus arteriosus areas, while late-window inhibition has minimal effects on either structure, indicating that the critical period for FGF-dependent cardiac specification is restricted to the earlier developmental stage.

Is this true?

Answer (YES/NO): NO